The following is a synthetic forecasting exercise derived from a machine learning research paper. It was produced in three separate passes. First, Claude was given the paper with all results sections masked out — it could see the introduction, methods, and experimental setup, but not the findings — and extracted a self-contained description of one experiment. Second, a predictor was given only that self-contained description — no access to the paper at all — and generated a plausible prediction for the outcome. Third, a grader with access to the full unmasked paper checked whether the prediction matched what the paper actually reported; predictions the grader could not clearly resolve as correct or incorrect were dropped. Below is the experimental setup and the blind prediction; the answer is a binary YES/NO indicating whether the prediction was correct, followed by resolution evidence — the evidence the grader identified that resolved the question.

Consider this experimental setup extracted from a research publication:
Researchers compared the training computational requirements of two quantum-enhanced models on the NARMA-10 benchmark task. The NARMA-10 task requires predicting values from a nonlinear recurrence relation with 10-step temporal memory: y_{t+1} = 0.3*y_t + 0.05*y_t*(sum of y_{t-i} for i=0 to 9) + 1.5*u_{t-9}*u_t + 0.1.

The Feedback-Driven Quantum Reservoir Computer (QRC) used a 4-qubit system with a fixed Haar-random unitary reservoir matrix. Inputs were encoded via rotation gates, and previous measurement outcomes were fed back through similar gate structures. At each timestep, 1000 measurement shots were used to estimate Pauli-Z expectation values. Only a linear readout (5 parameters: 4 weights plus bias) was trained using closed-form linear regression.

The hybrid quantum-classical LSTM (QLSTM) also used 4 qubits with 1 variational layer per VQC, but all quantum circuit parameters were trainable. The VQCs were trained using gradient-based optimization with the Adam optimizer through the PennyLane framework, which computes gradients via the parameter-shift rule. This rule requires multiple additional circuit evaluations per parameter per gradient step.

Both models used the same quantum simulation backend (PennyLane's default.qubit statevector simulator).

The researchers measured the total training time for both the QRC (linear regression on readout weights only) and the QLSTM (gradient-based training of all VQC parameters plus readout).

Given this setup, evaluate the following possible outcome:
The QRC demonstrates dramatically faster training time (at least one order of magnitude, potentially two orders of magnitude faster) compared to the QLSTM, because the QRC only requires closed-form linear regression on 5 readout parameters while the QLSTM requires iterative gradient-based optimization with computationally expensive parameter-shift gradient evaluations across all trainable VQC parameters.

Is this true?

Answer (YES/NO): YES